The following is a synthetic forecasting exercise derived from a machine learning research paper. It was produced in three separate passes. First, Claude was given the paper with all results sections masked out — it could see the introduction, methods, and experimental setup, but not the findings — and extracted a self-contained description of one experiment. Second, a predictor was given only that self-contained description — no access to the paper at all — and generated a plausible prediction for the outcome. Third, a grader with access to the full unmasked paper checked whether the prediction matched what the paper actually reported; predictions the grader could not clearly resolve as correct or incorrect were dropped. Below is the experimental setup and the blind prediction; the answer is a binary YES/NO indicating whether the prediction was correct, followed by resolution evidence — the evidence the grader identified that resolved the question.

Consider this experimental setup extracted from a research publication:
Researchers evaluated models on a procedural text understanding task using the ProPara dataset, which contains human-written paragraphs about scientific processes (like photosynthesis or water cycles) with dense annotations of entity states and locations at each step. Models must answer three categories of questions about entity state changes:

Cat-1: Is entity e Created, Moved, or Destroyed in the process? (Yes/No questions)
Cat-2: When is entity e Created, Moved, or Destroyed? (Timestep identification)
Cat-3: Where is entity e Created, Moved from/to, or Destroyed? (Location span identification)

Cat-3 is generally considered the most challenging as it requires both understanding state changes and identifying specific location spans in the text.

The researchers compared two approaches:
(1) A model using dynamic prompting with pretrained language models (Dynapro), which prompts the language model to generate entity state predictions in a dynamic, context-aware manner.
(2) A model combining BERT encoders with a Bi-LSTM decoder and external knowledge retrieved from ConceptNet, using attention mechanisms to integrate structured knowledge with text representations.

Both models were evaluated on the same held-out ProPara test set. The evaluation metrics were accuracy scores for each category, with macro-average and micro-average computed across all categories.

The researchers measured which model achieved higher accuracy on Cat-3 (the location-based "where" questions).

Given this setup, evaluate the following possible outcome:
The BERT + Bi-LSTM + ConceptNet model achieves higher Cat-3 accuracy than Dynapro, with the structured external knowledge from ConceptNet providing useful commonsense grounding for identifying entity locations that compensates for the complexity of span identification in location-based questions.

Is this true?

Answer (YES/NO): NO